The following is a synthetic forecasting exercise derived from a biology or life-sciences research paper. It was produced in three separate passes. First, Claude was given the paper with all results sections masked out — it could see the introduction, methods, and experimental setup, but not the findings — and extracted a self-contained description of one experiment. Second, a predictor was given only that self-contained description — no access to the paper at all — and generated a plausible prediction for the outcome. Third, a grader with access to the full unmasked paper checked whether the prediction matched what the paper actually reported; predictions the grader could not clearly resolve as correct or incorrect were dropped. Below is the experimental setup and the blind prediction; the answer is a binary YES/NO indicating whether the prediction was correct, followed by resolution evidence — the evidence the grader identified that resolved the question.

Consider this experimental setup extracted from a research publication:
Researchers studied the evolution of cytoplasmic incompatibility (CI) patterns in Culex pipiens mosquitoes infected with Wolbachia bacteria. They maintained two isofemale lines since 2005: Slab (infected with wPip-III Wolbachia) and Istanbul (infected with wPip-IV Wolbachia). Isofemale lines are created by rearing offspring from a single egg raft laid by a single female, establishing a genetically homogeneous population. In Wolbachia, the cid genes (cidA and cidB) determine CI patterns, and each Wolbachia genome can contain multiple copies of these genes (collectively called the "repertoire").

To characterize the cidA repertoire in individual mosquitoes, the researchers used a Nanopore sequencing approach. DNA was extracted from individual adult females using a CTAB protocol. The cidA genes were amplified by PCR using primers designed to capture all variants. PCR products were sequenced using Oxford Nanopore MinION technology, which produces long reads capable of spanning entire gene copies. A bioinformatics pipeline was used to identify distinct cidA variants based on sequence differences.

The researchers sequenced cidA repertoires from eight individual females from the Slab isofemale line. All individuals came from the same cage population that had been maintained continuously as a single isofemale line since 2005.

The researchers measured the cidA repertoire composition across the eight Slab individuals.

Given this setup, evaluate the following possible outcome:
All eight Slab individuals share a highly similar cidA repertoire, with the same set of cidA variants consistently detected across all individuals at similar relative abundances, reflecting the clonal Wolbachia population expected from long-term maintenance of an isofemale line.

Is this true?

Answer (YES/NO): NO